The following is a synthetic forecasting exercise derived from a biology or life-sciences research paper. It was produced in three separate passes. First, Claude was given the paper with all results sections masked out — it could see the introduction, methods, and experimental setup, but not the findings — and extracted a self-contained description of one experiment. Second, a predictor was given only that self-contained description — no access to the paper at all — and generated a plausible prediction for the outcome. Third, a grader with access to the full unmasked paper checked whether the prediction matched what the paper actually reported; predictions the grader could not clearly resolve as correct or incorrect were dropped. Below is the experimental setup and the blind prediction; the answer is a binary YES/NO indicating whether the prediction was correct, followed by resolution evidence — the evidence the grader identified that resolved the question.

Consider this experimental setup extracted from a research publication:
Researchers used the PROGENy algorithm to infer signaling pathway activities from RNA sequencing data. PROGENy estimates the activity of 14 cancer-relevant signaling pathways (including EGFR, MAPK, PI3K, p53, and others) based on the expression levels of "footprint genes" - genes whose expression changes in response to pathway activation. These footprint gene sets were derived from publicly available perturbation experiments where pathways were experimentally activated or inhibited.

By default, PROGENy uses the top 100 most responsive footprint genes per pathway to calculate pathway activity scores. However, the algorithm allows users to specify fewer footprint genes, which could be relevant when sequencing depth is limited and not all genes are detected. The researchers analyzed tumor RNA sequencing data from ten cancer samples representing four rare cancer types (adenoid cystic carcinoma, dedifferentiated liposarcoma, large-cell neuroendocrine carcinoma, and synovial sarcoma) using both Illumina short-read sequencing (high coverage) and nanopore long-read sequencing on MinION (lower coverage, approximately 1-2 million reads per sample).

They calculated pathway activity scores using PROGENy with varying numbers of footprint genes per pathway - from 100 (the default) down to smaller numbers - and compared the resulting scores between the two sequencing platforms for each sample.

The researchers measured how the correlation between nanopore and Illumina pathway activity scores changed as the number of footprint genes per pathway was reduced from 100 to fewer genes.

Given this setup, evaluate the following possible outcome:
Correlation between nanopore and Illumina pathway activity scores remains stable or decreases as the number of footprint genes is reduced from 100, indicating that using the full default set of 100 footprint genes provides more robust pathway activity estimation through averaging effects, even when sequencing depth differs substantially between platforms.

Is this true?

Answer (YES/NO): NO